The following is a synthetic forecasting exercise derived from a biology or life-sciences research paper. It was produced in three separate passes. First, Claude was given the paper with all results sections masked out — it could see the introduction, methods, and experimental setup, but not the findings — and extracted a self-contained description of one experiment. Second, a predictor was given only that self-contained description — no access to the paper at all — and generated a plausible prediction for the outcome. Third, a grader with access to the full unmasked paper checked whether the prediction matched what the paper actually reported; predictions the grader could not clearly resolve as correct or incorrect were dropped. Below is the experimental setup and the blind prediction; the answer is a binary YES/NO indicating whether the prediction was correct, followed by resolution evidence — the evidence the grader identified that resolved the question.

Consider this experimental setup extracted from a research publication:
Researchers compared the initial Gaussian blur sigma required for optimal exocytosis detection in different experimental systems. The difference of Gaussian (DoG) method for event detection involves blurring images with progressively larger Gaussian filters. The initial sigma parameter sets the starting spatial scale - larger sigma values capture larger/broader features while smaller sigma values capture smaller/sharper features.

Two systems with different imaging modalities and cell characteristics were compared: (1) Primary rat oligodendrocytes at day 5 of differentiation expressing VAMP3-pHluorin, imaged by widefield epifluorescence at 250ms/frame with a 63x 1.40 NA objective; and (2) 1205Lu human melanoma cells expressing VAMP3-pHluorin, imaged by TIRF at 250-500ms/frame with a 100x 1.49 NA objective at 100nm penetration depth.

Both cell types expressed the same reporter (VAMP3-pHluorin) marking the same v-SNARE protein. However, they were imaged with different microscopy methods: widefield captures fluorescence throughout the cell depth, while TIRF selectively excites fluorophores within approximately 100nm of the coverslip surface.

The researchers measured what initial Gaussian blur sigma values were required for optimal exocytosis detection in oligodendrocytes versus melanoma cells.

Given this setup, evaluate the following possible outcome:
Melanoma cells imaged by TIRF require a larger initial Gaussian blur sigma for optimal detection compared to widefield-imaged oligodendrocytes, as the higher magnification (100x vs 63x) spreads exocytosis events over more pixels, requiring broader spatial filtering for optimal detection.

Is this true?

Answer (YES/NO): NO